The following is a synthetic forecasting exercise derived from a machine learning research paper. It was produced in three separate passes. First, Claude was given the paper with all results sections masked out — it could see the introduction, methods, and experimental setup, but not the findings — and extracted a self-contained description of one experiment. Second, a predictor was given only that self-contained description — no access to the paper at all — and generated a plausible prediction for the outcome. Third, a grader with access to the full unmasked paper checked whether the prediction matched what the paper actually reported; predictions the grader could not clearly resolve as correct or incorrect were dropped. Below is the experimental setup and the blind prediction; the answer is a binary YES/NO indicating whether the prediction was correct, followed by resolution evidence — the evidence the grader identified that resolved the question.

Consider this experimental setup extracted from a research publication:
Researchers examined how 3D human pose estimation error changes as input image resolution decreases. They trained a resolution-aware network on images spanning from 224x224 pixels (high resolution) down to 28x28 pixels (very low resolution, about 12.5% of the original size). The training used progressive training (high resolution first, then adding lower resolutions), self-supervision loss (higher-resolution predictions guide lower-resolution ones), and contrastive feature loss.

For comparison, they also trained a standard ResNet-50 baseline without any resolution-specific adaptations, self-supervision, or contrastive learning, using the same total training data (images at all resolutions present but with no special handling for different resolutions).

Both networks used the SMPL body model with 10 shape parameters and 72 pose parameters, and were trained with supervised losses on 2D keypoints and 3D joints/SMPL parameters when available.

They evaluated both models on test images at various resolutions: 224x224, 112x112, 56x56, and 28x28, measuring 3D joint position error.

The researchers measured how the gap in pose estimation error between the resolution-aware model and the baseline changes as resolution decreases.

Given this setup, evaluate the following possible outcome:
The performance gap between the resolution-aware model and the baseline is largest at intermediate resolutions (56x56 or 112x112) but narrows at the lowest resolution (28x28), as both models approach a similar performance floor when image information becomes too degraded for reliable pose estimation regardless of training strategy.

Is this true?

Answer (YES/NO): NO